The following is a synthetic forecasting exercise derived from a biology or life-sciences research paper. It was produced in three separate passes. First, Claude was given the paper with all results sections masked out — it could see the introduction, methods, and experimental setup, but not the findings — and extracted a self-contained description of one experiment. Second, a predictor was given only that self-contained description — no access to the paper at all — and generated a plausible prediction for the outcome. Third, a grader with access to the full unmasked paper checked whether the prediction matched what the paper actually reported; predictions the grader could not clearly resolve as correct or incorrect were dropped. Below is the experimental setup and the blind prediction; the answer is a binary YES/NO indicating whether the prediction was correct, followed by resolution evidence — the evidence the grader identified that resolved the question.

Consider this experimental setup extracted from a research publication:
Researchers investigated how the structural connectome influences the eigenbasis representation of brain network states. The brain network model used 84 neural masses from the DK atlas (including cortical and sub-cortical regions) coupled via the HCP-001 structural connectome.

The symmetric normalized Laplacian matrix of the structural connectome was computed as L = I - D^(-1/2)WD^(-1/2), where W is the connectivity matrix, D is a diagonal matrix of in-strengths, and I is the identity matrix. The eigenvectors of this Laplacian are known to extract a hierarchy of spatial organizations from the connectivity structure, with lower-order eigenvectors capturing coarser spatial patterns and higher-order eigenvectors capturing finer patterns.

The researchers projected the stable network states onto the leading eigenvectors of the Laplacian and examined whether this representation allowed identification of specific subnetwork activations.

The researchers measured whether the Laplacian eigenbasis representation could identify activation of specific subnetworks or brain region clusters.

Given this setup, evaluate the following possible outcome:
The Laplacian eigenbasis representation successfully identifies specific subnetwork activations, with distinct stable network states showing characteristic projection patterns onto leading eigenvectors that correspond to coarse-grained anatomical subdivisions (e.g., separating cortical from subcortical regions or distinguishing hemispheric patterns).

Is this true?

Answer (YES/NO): YES